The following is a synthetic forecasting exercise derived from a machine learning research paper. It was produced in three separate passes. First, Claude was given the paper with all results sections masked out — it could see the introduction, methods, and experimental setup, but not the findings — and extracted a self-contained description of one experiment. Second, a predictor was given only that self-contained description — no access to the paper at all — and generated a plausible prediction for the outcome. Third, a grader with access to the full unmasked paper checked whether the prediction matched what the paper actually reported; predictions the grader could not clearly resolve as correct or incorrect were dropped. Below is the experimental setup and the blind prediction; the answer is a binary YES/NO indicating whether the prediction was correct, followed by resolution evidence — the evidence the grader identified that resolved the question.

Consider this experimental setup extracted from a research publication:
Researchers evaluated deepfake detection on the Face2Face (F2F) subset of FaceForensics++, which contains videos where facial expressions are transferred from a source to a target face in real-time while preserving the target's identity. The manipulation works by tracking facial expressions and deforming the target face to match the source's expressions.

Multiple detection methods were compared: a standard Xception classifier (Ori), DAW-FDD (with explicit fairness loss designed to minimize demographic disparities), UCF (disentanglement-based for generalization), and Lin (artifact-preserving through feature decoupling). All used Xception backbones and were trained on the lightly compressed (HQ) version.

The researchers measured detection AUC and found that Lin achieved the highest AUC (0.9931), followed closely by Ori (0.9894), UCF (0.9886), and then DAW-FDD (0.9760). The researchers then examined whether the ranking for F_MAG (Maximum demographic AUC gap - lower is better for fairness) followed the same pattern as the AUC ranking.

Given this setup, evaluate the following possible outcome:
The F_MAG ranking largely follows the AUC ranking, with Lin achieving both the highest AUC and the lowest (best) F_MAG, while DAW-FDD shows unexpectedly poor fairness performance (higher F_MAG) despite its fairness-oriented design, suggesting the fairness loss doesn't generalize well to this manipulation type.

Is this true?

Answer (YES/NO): NO